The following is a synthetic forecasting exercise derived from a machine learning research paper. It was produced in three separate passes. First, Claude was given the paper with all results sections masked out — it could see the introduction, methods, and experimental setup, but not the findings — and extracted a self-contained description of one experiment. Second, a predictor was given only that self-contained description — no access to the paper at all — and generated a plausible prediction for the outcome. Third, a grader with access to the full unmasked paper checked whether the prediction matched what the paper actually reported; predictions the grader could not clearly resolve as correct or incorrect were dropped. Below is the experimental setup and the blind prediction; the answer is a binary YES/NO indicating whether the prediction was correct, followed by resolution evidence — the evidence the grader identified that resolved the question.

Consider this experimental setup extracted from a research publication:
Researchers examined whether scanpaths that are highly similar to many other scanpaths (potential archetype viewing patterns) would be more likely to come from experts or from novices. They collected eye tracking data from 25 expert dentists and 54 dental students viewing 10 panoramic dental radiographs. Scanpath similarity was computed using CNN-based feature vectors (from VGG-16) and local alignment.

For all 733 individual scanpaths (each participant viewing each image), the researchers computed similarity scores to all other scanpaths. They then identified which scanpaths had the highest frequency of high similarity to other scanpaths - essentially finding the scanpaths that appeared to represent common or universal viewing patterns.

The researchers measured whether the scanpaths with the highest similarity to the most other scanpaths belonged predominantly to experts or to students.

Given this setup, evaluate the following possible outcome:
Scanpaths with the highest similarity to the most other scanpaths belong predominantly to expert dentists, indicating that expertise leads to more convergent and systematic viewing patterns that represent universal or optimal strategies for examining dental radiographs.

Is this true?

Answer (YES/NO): YES